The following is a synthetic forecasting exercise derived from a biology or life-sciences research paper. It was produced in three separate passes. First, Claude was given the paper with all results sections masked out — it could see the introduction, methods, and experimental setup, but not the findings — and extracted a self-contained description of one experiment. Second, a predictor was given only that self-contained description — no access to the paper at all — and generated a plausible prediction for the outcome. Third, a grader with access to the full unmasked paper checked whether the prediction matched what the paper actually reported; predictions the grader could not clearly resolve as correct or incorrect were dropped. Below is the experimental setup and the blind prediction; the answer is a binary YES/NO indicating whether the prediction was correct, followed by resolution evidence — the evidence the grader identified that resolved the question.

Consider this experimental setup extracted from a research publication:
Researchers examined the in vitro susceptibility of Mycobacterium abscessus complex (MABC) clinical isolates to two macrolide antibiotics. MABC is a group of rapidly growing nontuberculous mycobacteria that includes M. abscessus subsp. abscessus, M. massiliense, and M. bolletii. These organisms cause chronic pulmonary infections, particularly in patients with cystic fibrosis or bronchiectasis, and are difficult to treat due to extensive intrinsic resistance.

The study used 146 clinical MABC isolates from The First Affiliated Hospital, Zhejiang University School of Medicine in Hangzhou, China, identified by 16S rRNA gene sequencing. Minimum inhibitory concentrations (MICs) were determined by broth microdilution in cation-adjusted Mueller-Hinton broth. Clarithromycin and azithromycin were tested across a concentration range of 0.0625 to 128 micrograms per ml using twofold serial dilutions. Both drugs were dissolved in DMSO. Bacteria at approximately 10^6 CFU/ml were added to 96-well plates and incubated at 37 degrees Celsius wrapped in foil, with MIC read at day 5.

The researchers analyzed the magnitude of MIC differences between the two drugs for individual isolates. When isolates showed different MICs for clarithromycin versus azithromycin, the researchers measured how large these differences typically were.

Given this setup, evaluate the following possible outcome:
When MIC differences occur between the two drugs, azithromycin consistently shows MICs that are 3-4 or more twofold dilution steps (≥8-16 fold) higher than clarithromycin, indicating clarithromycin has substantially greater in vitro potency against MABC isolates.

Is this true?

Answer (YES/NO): NO